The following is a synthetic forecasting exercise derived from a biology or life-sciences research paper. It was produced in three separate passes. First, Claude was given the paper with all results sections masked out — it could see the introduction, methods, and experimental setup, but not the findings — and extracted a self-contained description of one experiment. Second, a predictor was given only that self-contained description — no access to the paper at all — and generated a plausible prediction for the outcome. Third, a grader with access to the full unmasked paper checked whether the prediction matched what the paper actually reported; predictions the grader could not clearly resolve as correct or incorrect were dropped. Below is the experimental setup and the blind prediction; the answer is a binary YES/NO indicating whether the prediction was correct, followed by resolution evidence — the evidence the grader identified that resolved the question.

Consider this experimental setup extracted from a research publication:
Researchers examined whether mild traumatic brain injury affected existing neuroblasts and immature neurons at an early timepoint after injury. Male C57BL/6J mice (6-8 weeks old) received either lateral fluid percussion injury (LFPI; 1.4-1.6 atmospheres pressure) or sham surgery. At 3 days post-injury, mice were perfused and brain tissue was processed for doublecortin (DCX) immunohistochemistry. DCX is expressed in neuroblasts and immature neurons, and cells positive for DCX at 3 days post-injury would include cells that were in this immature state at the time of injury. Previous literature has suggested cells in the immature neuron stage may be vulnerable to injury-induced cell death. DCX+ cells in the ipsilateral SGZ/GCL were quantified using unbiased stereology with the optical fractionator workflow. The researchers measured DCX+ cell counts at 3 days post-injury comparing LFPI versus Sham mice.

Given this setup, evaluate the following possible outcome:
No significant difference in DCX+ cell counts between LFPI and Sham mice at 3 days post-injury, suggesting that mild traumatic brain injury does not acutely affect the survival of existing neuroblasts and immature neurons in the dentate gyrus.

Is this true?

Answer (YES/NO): YES